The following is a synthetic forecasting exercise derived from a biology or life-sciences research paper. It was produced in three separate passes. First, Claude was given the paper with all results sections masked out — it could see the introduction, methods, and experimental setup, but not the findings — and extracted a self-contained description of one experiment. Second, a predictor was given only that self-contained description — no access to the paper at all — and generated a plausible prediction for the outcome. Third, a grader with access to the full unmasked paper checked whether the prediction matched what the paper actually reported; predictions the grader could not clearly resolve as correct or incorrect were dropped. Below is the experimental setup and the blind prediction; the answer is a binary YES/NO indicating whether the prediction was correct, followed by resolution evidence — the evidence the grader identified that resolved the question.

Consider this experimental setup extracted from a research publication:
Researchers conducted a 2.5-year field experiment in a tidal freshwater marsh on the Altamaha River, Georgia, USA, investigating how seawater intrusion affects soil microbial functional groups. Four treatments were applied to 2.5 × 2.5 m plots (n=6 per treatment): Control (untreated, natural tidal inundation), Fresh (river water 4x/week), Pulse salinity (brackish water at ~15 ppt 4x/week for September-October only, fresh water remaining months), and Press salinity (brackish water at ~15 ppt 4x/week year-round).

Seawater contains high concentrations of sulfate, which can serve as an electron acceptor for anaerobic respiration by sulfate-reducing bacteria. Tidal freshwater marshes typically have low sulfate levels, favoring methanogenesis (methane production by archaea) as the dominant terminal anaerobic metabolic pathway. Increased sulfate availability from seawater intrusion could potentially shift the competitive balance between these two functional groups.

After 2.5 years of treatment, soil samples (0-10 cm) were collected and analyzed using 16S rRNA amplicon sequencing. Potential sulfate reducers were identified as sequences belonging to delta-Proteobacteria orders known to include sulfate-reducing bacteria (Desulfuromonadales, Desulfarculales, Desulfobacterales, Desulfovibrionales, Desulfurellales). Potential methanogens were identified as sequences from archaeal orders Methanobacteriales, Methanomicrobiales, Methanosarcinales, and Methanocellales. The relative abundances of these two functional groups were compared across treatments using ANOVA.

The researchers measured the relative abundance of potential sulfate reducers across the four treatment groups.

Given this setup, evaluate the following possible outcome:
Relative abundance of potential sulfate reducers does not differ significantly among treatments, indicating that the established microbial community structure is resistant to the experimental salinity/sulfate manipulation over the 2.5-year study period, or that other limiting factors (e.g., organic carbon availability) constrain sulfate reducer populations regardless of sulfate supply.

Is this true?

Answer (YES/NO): NO